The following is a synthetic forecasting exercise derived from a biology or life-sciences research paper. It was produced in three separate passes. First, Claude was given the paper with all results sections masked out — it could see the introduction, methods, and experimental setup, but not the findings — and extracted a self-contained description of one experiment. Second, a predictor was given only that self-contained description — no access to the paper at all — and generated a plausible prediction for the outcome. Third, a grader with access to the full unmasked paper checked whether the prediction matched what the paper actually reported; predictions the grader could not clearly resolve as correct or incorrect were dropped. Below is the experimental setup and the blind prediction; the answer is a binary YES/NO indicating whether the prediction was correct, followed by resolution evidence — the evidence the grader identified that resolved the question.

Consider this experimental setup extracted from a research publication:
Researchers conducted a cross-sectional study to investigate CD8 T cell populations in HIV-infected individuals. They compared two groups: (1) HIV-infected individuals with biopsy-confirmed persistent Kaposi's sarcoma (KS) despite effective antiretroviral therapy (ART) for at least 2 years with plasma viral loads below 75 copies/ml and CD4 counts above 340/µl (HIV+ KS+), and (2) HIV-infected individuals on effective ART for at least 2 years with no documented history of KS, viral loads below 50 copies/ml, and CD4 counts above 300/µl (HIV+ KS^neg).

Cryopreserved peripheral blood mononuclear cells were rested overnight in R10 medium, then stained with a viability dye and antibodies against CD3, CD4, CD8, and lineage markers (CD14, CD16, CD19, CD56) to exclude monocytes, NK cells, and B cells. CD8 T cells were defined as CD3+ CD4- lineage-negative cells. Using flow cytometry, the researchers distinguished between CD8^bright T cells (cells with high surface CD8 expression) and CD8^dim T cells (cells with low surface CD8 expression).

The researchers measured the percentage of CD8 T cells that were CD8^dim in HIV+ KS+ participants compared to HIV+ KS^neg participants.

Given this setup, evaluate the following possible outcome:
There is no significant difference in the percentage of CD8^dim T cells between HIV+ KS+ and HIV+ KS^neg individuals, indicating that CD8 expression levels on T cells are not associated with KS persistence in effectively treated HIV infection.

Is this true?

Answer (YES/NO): NO